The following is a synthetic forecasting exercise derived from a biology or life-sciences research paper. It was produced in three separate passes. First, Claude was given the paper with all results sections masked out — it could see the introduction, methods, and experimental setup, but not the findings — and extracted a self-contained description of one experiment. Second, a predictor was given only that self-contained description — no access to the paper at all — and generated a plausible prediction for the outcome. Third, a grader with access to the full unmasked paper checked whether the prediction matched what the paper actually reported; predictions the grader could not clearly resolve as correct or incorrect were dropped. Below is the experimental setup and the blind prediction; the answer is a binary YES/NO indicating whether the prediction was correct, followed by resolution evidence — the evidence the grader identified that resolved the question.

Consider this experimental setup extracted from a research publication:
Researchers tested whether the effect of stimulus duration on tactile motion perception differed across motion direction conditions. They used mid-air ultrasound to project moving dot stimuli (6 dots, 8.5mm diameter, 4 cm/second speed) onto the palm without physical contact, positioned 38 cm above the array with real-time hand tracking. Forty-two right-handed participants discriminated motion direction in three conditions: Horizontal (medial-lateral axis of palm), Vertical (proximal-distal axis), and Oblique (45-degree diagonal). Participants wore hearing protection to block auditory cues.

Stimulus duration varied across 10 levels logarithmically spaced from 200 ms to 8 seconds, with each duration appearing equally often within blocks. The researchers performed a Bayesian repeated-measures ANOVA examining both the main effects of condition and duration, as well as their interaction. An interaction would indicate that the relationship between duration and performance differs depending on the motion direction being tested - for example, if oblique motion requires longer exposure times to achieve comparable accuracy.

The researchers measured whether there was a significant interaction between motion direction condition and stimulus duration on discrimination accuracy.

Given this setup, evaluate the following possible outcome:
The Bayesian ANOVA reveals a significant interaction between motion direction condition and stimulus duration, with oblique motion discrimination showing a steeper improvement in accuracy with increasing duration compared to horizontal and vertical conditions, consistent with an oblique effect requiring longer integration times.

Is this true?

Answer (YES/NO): NO